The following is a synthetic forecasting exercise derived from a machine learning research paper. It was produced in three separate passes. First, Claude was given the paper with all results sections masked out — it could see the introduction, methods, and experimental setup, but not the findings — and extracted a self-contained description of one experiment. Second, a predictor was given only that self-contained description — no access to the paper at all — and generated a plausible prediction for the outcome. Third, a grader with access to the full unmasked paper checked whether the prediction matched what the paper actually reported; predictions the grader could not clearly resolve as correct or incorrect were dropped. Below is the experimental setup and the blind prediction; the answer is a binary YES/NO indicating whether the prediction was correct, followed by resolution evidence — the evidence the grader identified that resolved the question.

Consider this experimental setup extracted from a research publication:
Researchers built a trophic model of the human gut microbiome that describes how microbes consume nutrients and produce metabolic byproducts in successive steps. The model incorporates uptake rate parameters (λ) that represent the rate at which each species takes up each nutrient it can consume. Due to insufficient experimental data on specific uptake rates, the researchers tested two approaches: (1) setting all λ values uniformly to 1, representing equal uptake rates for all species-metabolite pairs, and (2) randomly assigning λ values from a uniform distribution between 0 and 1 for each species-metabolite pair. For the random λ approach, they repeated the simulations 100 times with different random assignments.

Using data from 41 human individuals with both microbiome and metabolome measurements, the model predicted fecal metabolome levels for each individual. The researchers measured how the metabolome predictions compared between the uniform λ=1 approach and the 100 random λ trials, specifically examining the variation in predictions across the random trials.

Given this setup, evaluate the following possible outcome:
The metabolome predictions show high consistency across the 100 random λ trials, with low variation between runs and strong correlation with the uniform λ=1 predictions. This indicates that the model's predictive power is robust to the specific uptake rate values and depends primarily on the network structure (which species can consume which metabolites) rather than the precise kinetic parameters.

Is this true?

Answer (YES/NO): YES